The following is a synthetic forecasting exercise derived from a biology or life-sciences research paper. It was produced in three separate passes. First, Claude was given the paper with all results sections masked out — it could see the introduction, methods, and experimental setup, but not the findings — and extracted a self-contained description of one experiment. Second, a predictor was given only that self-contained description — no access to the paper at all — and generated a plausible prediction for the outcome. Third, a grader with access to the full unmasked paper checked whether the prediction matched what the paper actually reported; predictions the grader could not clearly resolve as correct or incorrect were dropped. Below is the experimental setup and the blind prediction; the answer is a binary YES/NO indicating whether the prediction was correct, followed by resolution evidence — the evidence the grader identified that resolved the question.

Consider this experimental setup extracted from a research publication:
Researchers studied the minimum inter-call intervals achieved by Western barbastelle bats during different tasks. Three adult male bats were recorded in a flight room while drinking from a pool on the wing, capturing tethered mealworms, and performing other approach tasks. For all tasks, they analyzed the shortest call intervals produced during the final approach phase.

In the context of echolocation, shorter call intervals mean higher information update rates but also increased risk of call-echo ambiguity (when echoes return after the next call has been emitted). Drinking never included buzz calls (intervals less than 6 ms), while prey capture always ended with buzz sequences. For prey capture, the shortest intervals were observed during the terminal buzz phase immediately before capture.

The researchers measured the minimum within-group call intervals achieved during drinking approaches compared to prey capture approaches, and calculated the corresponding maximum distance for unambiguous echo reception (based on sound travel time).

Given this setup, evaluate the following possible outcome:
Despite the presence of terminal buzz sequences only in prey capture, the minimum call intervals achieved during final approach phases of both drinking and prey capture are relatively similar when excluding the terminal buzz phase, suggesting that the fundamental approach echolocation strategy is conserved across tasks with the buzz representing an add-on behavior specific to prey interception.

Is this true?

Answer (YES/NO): NO